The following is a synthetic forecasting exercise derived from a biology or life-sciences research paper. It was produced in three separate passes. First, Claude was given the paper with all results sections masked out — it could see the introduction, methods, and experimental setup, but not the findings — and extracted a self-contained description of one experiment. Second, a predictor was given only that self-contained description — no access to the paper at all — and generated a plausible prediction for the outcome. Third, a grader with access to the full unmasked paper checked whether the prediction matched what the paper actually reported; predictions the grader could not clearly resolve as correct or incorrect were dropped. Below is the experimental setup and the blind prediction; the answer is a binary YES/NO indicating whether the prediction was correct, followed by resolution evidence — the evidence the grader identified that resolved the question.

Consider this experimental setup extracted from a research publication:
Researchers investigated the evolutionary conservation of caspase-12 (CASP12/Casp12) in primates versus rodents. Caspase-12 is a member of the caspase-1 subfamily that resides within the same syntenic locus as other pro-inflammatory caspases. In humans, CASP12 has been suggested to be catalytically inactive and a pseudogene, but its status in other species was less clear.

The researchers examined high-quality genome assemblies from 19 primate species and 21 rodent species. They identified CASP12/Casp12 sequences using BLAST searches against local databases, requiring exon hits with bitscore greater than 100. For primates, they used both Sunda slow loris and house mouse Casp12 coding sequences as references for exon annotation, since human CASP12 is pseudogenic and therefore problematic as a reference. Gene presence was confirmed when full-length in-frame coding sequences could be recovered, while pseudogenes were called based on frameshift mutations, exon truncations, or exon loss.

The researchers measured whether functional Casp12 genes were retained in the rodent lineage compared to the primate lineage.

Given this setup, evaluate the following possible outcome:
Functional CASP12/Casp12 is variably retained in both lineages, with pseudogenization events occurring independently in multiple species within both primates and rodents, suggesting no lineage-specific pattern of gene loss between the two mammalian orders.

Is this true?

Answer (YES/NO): NO